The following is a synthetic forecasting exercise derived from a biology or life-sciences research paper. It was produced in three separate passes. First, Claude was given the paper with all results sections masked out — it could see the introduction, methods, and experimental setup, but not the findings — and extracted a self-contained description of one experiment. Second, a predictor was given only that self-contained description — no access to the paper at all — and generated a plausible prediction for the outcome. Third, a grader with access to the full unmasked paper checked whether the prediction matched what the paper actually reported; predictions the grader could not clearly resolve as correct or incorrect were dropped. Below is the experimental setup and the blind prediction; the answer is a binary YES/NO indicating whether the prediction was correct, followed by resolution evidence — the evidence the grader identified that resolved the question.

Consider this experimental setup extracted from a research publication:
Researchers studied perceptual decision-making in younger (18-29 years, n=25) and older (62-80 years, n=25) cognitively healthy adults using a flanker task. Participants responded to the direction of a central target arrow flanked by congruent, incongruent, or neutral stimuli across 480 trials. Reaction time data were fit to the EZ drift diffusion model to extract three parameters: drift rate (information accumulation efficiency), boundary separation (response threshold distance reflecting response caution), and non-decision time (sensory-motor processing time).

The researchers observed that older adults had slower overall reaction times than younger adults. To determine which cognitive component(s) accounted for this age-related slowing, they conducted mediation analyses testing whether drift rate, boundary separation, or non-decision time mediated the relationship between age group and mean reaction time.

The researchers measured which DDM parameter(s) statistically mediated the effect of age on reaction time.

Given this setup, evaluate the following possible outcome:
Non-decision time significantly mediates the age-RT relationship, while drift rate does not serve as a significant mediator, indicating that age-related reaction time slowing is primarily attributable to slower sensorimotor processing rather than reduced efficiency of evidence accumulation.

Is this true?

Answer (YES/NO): NO